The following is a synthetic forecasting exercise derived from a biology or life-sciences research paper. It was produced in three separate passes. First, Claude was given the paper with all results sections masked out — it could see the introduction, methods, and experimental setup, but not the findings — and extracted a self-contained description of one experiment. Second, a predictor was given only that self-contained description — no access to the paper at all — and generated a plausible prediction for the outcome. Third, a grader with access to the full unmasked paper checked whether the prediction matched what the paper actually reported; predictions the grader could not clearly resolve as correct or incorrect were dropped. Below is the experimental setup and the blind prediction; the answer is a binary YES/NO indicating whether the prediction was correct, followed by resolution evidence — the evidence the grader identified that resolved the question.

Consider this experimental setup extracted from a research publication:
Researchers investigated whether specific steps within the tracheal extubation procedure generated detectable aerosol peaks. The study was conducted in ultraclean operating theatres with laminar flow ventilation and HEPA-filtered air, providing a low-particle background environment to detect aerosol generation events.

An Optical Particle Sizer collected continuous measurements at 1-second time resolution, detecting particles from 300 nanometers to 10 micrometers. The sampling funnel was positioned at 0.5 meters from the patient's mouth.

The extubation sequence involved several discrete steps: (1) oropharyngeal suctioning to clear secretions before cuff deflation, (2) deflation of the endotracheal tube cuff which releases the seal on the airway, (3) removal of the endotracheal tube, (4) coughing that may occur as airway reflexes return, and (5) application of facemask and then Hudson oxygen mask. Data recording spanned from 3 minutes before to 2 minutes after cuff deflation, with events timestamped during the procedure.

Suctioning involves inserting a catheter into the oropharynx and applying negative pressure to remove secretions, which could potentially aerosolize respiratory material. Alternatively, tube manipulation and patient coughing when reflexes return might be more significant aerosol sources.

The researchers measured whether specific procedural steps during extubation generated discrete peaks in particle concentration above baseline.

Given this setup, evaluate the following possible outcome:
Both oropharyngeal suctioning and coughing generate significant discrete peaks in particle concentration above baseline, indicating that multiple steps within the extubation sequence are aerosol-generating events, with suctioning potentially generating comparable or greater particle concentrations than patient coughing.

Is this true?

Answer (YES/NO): NO